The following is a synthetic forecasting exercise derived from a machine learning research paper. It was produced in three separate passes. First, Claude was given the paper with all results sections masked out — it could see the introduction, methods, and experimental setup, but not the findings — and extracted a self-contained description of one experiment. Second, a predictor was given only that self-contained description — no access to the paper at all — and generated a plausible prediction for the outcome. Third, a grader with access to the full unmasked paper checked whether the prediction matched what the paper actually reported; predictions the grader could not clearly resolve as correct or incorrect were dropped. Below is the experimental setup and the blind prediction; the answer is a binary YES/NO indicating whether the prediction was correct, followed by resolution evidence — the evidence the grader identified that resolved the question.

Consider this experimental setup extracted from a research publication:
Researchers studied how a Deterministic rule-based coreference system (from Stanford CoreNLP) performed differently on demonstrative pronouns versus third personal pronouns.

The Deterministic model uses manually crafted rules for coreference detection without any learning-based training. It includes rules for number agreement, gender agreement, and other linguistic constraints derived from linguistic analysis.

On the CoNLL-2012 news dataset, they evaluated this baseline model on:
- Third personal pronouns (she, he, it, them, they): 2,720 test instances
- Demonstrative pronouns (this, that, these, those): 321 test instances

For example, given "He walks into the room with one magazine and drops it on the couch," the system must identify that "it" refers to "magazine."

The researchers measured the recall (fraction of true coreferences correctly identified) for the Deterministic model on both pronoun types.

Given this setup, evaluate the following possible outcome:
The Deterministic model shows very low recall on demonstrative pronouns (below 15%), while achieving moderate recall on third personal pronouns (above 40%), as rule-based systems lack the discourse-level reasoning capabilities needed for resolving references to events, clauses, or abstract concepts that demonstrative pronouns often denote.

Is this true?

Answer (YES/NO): YES